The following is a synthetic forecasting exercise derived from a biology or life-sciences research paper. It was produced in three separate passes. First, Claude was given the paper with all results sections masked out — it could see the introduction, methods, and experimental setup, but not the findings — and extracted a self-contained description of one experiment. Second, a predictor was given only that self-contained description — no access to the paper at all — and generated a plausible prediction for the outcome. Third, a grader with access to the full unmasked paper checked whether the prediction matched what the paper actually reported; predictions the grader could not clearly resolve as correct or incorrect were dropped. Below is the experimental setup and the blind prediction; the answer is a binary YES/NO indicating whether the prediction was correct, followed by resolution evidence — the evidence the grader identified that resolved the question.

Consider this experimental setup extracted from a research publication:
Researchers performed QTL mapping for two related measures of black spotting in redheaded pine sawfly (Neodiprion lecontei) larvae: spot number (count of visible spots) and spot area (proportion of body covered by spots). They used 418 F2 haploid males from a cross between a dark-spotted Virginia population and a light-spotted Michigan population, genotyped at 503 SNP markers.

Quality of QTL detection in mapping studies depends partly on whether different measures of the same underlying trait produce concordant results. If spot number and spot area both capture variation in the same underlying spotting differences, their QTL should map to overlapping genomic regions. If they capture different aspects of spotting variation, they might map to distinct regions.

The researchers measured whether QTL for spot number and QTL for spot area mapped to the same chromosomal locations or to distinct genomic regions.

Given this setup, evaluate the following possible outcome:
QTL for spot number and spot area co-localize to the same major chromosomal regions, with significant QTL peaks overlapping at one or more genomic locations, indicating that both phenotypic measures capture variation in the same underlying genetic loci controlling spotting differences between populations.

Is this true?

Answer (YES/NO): YES